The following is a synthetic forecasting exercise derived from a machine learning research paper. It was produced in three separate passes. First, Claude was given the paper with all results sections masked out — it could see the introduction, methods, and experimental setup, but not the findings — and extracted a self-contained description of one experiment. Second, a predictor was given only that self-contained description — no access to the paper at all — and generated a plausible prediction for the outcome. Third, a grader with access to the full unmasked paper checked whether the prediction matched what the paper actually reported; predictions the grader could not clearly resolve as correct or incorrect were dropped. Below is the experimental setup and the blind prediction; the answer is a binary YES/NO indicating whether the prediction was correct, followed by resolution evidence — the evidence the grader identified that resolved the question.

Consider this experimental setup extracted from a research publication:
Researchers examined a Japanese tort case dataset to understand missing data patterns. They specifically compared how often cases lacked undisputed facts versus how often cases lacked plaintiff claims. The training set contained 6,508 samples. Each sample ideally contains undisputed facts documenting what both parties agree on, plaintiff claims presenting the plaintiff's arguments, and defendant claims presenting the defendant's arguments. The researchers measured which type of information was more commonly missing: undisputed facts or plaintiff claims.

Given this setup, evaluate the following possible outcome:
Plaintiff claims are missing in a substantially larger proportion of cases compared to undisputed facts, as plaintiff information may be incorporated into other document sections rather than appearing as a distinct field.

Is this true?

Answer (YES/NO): NO